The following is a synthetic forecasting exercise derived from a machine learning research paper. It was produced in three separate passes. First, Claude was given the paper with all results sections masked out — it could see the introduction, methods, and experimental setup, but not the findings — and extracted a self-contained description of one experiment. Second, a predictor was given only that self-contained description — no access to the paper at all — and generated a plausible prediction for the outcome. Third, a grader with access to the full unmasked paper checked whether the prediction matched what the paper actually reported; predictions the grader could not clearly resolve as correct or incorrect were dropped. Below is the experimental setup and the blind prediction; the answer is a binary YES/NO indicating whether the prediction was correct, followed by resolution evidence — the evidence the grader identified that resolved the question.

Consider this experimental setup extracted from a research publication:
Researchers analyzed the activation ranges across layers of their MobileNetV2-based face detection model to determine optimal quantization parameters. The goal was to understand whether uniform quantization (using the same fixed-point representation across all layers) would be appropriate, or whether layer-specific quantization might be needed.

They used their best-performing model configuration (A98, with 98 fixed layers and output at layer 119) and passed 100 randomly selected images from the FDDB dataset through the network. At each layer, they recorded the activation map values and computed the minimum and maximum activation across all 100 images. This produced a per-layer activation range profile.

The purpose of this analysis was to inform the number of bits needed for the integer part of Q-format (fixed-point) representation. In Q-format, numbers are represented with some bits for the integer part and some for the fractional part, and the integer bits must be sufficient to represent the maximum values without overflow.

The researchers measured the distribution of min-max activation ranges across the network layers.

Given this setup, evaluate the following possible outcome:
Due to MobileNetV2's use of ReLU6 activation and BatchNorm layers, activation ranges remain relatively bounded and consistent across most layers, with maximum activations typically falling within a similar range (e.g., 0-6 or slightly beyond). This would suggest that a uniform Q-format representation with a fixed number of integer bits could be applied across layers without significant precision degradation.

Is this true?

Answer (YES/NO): NO